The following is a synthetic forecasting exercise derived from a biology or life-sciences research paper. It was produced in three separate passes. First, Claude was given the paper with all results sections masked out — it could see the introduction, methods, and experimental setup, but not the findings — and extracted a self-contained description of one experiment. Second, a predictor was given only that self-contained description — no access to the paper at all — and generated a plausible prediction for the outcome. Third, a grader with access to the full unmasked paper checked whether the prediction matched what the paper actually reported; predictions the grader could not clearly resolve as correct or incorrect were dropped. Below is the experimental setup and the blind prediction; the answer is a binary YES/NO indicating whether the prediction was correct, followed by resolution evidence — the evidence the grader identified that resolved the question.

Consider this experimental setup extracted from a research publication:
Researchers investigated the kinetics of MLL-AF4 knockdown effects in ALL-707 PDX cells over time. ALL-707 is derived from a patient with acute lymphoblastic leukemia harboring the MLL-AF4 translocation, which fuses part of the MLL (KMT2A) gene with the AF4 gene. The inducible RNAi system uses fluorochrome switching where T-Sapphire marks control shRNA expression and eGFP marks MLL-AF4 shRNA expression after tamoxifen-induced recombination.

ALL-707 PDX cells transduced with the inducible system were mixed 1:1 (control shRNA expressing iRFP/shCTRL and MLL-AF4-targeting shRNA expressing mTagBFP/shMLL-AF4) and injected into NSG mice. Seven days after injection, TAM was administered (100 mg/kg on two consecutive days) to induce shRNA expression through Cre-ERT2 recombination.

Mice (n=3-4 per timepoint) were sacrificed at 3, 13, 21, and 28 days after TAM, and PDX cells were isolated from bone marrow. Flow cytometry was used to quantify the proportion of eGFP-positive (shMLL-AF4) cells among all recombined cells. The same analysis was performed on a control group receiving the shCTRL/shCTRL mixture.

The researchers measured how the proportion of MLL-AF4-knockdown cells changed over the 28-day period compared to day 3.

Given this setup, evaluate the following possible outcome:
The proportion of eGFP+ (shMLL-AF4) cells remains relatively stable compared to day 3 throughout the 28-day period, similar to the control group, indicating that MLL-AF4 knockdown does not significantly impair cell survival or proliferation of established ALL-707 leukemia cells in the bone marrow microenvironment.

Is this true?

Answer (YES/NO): NO